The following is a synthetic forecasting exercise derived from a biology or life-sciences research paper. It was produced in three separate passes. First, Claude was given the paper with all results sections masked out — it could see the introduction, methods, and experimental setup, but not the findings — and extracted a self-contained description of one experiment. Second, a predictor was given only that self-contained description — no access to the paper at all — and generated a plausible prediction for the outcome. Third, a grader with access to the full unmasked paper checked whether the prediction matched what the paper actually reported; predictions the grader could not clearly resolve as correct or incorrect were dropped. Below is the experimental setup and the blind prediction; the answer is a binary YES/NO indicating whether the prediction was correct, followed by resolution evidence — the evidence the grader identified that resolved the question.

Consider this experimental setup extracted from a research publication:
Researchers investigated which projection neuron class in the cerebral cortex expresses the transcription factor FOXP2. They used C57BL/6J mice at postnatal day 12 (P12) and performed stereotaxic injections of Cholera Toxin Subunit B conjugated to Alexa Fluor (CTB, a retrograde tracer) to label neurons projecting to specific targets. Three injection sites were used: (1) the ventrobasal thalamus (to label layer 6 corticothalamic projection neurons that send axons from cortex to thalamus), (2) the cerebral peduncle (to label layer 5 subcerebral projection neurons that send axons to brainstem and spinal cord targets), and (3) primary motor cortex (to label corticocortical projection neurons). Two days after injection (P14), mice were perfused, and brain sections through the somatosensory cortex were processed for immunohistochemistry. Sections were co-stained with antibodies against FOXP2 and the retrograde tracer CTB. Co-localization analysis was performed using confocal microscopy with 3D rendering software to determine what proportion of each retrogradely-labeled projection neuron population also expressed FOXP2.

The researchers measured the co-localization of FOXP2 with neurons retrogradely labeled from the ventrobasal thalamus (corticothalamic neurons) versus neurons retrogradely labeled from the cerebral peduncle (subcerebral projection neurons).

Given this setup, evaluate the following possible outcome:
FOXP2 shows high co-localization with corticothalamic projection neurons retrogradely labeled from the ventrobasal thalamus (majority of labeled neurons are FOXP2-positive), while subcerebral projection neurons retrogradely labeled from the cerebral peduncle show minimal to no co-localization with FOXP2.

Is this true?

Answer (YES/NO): YES